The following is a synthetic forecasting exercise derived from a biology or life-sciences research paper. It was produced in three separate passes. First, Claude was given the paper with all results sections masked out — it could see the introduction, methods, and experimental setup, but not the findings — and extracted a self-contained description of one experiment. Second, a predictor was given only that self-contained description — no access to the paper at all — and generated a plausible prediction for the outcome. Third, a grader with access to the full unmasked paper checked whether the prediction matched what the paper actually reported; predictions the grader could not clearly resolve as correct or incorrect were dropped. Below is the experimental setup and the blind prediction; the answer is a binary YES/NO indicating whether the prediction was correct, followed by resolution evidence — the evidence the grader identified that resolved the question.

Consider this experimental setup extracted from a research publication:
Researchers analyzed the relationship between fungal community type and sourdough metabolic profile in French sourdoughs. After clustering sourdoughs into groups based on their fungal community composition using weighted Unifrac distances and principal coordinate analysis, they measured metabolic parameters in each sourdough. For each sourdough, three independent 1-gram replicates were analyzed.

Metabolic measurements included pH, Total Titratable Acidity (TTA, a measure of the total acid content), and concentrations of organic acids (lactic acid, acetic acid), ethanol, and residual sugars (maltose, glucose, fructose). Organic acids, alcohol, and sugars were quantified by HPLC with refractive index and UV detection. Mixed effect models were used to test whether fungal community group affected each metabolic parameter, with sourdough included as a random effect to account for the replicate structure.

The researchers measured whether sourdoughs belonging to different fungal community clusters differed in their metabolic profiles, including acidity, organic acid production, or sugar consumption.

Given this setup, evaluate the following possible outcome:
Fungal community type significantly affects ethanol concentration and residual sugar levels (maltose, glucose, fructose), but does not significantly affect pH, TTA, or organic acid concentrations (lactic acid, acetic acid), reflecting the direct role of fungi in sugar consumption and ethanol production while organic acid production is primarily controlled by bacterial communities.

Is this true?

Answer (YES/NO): NO